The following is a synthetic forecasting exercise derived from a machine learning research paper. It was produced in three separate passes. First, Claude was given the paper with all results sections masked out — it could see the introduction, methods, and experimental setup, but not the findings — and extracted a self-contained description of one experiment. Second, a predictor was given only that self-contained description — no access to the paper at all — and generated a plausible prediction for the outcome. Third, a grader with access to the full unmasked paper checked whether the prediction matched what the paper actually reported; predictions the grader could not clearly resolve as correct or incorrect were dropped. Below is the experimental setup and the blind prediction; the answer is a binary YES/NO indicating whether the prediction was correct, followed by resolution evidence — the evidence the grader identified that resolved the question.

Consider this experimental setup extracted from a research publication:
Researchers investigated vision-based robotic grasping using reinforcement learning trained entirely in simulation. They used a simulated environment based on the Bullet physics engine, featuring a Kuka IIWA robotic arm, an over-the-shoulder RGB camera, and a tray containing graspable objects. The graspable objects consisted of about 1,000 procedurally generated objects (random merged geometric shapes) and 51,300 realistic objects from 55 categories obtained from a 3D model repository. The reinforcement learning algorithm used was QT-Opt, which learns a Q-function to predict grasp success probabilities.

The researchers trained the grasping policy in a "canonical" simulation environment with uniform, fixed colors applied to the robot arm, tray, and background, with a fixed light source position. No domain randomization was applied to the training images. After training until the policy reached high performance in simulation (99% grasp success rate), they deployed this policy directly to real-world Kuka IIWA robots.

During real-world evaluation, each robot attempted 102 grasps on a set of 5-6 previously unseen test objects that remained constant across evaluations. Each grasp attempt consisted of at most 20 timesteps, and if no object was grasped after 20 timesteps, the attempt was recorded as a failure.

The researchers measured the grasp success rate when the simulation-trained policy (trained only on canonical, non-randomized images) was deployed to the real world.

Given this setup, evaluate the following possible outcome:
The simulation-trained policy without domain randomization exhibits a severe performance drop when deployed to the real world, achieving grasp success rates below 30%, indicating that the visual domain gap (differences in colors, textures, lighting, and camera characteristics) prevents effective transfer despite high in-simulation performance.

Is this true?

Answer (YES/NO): YES